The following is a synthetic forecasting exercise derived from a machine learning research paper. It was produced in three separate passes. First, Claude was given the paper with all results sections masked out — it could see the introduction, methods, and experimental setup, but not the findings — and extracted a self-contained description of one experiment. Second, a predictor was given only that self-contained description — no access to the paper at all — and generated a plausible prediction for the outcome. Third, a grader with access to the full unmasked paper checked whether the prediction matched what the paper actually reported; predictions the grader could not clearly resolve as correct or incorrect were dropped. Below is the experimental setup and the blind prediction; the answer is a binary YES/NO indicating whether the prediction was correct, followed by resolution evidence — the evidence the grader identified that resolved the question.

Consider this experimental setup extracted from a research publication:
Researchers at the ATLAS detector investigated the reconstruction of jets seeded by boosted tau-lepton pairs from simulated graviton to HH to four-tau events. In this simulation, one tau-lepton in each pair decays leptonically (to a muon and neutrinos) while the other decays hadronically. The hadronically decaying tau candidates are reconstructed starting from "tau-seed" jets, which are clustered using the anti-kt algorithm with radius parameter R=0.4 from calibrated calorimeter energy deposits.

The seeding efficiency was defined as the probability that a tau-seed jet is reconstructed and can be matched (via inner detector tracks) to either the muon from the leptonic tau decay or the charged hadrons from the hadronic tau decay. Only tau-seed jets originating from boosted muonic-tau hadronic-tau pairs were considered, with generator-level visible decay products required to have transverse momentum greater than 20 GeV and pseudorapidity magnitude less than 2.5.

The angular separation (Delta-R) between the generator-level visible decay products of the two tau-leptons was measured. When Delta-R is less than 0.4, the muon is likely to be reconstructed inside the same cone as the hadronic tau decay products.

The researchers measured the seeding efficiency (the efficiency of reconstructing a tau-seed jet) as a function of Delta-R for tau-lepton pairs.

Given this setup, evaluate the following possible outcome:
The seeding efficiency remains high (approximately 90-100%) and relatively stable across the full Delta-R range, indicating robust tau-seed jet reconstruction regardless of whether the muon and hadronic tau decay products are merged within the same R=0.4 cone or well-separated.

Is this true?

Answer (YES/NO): YES